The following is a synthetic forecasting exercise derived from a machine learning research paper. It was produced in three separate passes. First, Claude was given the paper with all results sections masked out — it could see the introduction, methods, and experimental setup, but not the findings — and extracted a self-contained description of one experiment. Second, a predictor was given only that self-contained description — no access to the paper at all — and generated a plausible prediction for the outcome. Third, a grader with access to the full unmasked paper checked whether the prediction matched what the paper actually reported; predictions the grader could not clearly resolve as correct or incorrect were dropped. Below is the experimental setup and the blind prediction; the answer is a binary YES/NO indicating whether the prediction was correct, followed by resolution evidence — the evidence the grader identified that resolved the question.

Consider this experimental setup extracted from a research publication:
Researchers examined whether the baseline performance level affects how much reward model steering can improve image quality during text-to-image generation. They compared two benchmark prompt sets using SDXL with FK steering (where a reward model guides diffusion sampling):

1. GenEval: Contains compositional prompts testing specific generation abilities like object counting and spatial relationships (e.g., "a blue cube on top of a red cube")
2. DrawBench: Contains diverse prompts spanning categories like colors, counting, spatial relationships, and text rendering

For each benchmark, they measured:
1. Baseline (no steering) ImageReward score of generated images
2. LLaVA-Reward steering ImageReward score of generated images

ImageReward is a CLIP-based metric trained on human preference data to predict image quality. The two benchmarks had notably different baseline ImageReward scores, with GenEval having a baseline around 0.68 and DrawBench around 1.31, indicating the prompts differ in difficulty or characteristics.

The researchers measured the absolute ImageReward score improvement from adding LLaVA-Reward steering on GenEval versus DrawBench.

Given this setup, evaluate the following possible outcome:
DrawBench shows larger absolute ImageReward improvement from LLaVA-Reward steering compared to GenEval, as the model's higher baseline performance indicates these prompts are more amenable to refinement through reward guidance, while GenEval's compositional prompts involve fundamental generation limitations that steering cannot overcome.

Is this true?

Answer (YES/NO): NO